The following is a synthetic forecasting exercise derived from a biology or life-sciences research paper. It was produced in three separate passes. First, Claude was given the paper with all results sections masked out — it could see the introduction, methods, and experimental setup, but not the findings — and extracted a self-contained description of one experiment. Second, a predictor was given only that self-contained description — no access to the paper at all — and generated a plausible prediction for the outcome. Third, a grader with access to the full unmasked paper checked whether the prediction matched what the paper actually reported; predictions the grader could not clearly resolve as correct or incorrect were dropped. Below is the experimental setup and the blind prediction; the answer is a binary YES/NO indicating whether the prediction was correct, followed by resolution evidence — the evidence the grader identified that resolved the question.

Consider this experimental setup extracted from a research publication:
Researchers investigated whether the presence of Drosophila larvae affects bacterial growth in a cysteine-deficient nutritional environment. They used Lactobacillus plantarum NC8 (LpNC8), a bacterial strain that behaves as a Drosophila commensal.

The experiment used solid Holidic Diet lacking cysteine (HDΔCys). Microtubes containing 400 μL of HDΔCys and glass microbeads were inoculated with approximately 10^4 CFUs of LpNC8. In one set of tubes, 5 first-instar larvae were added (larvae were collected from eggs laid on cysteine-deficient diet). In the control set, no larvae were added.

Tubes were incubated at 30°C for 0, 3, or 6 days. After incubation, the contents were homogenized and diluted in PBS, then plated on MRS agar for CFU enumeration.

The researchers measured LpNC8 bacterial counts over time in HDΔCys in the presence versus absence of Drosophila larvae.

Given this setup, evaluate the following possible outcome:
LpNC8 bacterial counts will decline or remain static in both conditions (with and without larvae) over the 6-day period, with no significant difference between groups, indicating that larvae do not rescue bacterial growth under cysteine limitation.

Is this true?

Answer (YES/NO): NO